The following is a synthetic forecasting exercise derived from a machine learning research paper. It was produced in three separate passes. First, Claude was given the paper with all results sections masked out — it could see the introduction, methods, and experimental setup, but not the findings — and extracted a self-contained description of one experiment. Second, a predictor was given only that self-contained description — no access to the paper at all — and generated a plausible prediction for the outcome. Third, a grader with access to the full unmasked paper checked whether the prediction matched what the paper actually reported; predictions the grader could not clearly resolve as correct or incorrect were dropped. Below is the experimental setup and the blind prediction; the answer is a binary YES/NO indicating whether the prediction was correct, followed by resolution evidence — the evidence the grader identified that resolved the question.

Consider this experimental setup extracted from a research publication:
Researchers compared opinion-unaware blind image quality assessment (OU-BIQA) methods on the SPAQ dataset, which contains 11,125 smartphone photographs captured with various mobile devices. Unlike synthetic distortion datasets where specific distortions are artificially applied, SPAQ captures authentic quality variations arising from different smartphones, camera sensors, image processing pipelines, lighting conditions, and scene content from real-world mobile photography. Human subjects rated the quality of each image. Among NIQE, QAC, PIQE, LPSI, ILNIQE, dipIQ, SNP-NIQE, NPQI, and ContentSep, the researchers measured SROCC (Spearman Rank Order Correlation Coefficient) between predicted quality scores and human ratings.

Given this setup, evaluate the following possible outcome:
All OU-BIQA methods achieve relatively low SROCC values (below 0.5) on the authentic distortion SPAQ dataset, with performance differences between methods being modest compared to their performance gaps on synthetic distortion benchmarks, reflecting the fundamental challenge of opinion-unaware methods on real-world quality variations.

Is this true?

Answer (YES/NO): NO